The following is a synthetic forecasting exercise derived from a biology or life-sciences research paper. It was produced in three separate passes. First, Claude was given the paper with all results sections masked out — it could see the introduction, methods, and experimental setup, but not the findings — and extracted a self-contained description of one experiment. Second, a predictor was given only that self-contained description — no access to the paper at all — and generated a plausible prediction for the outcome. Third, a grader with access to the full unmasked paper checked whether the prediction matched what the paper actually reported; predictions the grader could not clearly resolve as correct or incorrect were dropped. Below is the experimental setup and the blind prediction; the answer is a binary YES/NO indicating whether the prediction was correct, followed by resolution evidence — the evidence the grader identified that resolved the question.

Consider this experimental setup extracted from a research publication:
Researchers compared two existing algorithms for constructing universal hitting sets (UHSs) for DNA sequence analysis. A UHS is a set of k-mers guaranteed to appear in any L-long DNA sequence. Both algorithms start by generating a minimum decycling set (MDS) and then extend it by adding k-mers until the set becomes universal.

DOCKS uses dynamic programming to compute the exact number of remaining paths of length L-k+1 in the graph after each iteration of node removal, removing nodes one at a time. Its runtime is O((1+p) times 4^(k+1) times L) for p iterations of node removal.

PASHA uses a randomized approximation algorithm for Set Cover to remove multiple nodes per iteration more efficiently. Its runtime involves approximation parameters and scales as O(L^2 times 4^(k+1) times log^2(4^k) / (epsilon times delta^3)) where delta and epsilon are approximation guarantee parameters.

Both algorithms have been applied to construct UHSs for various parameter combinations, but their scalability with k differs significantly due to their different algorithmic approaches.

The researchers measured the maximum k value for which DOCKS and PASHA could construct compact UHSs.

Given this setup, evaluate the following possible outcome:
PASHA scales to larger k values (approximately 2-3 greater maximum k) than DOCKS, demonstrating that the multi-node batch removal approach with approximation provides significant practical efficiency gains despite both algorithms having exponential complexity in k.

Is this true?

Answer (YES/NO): YES